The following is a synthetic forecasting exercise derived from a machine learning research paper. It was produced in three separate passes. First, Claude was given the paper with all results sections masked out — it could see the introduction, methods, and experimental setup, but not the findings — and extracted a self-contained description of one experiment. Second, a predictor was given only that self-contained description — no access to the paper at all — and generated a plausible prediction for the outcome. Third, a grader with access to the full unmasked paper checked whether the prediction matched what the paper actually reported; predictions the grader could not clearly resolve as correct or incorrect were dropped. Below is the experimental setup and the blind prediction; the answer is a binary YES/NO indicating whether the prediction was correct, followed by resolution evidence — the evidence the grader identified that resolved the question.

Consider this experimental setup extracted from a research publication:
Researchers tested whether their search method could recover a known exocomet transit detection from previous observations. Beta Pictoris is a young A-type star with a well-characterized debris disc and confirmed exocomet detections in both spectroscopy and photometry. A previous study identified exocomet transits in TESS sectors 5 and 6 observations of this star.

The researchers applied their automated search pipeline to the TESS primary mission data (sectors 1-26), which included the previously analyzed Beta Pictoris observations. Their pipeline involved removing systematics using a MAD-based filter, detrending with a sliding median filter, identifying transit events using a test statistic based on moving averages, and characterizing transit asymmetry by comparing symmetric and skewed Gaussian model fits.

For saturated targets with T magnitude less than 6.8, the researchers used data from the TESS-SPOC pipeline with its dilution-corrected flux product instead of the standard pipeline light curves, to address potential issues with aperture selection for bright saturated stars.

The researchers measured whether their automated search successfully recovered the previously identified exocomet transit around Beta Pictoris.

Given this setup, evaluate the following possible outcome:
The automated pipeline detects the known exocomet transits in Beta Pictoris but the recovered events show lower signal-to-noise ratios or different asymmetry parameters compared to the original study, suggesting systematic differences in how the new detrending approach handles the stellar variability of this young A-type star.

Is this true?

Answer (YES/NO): NO